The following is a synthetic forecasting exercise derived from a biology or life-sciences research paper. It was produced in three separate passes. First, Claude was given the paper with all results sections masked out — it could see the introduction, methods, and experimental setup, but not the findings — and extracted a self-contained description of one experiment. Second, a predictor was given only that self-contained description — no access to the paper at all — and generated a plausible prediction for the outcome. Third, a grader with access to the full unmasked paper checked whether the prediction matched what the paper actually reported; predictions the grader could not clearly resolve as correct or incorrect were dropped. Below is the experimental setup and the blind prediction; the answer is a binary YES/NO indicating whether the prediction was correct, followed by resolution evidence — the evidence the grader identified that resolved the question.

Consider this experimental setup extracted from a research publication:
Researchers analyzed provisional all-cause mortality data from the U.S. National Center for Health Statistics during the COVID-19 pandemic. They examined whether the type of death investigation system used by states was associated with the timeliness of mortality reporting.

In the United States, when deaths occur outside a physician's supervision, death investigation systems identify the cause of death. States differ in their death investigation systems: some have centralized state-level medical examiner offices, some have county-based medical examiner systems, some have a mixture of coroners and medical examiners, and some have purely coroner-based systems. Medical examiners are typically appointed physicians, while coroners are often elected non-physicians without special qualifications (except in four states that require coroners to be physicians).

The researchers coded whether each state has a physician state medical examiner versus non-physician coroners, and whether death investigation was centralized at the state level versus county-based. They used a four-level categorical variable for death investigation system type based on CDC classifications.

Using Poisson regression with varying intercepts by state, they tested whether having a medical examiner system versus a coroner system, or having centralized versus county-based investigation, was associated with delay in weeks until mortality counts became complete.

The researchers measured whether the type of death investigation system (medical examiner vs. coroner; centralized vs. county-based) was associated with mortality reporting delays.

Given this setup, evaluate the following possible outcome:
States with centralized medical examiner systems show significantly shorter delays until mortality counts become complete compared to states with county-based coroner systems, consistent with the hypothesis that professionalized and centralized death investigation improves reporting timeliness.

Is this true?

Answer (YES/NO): NO